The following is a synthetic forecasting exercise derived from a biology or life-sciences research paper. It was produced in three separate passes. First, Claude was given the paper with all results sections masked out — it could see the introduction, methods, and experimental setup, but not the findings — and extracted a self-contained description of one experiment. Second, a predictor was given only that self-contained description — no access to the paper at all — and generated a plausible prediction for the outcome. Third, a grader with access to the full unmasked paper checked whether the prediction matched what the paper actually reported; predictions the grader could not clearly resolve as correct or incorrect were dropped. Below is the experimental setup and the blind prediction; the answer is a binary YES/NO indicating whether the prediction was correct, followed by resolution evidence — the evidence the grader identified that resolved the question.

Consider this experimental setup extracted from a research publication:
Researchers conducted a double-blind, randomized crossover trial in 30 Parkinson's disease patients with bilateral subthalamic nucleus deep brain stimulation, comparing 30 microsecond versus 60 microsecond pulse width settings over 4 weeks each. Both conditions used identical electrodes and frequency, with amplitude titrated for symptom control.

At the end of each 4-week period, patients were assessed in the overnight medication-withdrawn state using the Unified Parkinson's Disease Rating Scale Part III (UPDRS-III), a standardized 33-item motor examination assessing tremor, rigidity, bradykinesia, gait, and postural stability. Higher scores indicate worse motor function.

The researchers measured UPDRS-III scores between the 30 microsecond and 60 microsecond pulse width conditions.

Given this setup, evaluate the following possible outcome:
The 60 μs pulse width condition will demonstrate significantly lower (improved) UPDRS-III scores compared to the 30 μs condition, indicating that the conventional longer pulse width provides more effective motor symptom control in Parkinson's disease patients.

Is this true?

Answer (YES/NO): NO